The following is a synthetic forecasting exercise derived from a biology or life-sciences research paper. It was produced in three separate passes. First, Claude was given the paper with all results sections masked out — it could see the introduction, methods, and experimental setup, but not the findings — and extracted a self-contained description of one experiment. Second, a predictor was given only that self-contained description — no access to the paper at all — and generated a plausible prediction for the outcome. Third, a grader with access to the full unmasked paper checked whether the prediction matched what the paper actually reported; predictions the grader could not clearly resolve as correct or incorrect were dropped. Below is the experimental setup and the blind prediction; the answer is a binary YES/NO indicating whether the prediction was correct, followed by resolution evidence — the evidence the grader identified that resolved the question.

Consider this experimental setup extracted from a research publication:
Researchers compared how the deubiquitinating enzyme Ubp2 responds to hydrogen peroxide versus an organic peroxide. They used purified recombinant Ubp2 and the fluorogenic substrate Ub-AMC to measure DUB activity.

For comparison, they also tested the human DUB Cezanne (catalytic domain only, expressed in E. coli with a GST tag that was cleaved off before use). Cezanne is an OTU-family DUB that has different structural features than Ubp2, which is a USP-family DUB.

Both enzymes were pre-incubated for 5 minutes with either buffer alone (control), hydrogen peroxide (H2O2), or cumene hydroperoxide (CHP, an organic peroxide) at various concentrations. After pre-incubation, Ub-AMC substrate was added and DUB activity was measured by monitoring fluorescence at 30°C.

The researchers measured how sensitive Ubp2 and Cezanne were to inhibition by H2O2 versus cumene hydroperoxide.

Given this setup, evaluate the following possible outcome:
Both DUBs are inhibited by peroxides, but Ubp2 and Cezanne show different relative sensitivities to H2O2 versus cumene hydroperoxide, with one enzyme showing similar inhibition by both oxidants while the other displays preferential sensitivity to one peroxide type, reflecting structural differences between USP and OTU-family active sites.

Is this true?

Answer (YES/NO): NO